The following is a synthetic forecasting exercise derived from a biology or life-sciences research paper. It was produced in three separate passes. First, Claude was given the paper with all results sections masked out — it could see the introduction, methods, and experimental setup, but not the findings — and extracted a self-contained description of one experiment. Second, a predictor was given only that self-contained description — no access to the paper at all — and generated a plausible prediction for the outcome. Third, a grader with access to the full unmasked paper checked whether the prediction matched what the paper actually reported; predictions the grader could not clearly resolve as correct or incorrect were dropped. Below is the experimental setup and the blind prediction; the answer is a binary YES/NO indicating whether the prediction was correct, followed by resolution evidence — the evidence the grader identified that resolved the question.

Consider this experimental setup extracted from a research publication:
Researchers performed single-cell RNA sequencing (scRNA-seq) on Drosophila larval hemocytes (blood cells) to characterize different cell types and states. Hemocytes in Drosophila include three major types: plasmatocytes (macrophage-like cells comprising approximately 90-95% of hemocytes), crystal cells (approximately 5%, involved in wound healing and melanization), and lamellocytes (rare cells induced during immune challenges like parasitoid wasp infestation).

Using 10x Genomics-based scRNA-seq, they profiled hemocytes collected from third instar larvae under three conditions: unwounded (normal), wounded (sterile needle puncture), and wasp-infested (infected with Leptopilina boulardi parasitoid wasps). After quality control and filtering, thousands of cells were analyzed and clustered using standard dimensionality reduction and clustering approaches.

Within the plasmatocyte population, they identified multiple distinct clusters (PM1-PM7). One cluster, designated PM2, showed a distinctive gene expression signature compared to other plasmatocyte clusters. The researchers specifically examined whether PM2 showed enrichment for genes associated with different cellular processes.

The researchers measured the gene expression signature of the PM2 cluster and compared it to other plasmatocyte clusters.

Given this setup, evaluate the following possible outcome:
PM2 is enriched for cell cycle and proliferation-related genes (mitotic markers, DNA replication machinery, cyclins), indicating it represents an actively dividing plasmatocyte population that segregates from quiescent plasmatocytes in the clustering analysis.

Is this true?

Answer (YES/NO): YES